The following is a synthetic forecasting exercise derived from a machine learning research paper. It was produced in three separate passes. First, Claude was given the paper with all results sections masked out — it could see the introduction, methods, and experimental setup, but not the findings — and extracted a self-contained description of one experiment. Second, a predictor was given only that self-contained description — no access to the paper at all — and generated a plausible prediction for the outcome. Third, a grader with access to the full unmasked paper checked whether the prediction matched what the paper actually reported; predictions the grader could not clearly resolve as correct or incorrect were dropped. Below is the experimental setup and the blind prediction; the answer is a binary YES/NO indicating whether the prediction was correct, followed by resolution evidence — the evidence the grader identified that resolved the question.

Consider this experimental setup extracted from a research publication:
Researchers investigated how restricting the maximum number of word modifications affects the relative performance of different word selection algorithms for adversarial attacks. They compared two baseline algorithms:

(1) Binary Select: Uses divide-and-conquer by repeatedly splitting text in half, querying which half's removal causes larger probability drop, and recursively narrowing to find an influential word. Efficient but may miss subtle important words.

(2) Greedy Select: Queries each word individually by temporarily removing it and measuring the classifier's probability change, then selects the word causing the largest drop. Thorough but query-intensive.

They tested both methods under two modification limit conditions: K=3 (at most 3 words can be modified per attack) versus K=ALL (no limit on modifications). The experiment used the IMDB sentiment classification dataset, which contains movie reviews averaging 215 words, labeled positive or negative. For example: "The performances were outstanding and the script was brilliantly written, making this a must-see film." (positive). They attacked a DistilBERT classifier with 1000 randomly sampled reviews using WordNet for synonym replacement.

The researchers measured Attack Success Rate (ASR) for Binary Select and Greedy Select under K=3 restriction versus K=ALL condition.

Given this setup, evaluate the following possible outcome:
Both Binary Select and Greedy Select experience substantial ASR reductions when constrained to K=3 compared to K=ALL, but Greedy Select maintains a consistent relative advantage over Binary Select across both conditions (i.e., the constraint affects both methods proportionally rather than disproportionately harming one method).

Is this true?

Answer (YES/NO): NO